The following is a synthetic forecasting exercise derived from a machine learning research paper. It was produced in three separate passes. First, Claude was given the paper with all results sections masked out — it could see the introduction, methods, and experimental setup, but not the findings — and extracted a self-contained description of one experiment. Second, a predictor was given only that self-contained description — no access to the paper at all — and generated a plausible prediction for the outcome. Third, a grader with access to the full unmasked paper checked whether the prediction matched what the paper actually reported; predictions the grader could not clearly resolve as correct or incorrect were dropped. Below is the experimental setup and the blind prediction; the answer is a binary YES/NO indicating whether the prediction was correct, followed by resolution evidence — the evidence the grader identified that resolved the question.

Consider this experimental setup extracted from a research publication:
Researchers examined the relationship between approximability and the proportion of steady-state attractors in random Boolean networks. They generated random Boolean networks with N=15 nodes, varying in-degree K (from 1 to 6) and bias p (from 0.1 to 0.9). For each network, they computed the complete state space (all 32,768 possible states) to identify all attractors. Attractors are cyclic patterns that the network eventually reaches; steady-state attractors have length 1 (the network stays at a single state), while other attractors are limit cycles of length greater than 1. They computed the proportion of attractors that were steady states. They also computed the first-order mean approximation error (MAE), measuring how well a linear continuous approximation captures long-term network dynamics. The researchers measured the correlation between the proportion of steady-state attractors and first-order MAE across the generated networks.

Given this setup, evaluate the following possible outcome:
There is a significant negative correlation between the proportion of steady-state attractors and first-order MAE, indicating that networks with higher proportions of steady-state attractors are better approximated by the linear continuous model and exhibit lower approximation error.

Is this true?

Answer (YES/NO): YES